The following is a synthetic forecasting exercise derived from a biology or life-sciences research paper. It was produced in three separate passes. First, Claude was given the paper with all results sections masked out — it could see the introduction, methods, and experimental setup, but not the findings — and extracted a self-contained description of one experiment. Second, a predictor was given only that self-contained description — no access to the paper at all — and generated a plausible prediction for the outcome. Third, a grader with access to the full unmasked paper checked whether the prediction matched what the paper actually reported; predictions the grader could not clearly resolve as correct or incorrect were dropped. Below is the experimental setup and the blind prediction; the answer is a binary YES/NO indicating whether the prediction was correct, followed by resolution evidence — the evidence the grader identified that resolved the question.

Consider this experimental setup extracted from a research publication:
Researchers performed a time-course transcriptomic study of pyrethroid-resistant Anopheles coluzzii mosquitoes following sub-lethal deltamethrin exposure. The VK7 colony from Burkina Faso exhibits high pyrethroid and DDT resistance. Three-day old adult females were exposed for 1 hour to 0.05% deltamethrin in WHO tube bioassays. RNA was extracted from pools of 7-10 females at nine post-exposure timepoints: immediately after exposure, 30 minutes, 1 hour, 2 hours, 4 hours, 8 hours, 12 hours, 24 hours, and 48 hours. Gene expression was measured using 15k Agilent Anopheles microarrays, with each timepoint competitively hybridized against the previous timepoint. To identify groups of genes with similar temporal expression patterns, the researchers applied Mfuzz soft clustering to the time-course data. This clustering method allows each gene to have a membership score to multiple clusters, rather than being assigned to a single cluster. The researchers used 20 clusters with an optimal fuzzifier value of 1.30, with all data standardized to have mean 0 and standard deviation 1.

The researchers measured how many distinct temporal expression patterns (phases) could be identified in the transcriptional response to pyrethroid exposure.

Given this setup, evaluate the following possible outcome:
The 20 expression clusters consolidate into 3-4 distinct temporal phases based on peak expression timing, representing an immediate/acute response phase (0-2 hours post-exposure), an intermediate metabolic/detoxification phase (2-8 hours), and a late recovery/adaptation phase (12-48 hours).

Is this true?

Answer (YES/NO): NO